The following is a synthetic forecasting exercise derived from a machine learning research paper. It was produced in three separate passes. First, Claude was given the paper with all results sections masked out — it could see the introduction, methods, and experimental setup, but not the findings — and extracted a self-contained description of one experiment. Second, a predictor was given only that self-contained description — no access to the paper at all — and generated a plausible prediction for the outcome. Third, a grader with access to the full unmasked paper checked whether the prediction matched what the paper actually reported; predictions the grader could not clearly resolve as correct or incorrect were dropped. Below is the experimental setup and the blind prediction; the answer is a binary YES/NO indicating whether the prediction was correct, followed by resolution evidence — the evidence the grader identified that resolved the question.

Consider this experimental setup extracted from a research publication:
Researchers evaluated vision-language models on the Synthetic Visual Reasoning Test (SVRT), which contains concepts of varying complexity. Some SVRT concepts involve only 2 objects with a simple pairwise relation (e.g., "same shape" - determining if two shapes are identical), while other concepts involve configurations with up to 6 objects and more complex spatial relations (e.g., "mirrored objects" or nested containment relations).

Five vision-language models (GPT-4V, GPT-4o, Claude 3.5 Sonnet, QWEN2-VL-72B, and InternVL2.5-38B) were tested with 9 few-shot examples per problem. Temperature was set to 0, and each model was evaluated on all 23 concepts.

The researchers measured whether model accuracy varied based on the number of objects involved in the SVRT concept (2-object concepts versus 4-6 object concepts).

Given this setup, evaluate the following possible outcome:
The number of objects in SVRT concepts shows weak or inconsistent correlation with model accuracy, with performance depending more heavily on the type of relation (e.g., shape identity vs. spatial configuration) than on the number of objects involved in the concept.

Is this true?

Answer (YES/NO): NO